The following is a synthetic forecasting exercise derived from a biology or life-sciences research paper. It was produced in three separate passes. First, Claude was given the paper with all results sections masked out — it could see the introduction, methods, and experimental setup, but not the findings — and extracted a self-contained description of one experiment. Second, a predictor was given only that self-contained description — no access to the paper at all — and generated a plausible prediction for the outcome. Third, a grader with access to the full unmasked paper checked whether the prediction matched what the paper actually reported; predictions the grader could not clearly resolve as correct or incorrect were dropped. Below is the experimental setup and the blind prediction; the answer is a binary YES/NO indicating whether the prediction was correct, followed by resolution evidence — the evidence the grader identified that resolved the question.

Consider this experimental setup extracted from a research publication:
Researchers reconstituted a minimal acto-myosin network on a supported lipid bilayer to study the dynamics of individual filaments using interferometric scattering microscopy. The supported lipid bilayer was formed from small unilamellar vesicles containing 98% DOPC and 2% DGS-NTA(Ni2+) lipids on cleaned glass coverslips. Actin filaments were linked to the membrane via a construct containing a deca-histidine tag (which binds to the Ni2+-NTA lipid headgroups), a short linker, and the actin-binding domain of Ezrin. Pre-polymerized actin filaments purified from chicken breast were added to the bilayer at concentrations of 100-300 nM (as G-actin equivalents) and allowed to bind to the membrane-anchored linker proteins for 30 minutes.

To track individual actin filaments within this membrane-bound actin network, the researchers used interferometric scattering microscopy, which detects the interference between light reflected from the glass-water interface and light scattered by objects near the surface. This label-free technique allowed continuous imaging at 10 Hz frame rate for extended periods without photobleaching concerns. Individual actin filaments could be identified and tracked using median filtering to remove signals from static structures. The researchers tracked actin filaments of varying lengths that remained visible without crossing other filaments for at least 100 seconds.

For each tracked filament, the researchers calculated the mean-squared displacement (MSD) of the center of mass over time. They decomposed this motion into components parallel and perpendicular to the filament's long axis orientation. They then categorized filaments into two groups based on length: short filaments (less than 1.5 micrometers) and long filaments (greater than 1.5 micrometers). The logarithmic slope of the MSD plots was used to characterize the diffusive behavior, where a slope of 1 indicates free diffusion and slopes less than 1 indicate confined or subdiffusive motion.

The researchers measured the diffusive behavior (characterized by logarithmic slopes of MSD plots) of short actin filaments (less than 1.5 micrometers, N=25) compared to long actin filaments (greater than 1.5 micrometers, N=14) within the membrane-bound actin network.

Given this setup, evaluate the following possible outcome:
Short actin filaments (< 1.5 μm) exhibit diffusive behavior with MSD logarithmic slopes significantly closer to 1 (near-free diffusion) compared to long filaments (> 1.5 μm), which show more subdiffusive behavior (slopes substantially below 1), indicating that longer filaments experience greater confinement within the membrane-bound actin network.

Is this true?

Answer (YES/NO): YES